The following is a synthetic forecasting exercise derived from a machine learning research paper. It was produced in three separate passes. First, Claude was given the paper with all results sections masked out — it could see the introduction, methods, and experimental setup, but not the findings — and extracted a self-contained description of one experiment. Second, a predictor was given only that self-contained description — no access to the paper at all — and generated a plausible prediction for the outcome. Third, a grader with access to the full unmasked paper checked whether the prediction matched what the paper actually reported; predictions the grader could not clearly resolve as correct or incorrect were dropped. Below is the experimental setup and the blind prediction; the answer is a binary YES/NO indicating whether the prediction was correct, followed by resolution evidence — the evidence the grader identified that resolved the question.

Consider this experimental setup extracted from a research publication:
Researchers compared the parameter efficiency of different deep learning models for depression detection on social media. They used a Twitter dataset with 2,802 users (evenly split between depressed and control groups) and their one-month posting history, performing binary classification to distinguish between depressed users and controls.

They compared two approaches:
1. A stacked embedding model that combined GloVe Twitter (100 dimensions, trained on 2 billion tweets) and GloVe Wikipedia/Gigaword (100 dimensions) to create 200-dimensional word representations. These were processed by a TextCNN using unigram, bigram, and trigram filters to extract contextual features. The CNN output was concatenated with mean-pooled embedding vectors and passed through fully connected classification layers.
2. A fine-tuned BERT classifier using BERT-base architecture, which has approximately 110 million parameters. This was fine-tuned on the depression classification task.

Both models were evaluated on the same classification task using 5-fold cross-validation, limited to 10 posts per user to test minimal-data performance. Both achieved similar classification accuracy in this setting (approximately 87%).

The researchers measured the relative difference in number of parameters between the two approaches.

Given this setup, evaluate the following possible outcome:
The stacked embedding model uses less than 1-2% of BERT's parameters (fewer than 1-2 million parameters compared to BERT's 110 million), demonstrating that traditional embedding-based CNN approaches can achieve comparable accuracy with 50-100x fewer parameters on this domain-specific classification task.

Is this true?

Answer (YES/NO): NO